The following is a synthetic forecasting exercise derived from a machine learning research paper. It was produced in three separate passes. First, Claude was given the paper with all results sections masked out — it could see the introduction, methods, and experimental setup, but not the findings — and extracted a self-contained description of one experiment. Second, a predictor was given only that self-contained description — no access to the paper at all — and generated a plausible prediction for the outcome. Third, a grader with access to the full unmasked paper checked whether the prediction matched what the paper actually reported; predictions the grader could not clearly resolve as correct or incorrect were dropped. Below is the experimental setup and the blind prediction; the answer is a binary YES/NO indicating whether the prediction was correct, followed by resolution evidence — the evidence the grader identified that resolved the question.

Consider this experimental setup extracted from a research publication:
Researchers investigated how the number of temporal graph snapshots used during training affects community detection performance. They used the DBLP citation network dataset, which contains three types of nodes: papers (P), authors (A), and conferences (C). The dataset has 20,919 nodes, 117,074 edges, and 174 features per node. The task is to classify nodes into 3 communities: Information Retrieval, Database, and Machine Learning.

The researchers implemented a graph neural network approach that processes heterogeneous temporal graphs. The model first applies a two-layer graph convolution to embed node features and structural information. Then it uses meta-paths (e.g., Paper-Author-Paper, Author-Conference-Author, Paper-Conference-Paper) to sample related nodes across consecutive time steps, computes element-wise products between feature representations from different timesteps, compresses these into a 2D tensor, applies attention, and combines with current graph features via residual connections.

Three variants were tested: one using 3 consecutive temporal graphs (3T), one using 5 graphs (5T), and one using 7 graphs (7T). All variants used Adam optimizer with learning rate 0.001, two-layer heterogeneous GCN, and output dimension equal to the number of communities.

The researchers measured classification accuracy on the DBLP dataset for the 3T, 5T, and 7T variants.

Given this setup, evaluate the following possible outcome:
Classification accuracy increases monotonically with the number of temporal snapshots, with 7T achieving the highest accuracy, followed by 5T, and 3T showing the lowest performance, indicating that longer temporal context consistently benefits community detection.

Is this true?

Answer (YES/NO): NO